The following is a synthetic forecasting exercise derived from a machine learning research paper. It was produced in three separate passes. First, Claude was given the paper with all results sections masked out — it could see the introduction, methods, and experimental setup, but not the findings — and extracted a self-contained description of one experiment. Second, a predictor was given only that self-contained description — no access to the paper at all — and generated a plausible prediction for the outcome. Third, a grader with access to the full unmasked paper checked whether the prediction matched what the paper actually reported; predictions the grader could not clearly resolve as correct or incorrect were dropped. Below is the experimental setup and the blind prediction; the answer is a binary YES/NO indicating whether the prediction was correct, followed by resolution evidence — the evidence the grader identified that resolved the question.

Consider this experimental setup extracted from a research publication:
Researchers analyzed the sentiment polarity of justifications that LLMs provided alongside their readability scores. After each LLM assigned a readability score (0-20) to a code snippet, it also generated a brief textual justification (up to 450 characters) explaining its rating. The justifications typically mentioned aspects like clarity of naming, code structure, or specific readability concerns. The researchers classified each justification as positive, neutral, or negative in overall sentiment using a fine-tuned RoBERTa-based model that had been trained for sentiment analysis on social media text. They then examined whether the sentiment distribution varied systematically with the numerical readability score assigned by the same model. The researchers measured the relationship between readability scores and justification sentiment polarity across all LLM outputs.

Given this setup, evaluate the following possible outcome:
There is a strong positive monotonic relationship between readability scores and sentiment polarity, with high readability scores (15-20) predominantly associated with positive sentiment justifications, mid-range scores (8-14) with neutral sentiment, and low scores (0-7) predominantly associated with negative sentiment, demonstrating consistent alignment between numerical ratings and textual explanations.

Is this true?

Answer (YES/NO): NO